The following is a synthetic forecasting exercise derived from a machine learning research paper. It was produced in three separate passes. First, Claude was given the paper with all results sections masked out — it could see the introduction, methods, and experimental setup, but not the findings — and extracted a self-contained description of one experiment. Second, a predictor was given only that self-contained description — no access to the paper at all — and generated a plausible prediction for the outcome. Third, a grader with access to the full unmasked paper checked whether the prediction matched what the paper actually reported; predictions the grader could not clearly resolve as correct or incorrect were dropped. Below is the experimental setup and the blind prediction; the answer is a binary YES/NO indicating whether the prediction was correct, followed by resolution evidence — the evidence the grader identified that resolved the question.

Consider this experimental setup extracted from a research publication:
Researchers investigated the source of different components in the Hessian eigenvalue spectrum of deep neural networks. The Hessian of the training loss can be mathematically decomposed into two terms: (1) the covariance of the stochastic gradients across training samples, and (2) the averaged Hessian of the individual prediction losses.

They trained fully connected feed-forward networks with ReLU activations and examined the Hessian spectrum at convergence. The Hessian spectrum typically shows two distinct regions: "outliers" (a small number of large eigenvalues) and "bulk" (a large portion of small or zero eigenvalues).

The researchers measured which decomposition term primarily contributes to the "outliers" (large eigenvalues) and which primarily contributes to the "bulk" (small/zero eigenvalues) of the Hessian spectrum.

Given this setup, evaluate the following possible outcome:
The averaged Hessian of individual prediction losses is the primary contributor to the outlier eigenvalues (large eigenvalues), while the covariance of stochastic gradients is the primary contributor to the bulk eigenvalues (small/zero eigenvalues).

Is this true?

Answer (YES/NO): NO